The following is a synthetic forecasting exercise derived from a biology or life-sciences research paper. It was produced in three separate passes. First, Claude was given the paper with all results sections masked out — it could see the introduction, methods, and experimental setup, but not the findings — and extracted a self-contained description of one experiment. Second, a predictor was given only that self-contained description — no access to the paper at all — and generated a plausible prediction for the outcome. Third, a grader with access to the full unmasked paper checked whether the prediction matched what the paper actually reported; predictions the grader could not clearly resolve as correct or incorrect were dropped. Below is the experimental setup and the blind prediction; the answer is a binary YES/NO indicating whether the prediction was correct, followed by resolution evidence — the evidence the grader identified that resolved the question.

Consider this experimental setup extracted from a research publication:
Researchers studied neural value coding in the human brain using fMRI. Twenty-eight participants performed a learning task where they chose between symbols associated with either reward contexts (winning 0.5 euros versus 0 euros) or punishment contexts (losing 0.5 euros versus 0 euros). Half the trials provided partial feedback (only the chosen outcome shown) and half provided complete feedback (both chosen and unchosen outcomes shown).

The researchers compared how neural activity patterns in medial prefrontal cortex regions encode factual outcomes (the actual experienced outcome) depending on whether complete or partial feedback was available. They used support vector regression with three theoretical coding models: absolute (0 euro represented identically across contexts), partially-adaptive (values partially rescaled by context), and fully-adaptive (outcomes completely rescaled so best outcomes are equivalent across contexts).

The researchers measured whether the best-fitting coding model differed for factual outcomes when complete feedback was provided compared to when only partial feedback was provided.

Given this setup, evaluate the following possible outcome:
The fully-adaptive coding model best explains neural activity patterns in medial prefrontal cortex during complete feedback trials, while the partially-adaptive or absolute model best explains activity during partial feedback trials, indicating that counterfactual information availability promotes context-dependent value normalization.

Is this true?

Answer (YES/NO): YES